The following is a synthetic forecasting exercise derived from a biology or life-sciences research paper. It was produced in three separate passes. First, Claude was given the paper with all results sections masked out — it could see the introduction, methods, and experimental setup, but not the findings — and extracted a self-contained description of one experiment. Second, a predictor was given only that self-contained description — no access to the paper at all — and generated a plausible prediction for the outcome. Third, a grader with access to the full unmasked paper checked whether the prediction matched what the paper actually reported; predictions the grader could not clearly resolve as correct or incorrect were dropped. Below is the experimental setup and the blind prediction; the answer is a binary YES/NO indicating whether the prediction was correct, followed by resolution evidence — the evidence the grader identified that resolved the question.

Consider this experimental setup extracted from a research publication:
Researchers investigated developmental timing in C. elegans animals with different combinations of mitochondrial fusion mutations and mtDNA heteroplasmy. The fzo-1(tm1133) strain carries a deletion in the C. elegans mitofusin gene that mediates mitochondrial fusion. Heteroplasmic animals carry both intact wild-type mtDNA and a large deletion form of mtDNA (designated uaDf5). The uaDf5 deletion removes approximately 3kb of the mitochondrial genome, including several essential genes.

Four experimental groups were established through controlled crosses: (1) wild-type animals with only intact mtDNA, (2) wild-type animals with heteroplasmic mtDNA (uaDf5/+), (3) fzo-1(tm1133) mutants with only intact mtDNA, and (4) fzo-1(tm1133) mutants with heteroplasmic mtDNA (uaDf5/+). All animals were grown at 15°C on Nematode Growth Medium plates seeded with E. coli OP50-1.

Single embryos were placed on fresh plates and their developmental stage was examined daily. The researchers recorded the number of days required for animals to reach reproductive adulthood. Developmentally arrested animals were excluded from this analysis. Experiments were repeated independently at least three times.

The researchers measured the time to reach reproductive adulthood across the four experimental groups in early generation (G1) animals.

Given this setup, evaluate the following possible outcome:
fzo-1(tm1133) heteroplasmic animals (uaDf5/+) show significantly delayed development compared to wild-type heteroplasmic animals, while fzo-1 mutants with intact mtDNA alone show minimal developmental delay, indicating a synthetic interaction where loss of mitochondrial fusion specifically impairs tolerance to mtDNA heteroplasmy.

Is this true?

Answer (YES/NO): NO